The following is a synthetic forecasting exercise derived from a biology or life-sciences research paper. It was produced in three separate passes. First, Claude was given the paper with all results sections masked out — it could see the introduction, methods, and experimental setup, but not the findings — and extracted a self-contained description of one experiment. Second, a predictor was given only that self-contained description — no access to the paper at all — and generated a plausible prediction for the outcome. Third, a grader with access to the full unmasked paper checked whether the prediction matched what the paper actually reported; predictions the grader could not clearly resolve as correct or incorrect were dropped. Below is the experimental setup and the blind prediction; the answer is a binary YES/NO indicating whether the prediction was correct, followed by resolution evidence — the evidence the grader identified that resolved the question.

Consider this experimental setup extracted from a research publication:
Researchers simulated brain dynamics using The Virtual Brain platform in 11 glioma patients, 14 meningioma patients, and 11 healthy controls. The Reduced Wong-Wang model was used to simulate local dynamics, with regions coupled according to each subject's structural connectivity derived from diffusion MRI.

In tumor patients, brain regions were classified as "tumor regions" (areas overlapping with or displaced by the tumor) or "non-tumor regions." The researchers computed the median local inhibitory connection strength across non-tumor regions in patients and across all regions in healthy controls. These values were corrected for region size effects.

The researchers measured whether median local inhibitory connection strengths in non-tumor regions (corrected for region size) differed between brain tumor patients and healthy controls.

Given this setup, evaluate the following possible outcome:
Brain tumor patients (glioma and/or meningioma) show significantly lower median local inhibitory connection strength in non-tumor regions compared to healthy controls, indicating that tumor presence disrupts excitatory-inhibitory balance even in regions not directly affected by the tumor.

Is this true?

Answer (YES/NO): NO